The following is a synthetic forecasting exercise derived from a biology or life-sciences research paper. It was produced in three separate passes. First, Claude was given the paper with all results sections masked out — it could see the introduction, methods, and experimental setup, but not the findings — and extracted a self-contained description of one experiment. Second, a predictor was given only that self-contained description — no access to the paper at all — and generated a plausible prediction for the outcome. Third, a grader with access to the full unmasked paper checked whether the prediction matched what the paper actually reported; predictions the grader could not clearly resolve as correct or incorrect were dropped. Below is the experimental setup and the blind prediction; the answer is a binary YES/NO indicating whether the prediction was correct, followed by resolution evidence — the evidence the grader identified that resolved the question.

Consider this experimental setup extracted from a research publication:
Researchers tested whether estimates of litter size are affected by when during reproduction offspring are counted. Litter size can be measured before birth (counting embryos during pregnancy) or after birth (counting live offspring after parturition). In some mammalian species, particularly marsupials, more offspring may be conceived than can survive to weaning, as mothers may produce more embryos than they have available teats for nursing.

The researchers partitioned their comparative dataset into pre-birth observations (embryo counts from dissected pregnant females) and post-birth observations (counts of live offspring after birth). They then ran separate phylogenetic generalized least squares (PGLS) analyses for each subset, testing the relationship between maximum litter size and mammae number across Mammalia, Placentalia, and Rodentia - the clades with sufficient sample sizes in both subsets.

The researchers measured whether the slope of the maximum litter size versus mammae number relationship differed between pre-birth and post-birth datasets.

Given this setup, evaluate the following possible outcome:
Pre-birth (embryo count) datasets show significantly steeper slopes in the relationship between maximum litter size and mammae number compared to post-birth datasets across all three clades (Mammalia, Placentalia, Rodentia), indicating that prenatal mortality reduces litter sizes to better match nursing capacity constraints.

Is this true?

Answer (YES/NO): NO